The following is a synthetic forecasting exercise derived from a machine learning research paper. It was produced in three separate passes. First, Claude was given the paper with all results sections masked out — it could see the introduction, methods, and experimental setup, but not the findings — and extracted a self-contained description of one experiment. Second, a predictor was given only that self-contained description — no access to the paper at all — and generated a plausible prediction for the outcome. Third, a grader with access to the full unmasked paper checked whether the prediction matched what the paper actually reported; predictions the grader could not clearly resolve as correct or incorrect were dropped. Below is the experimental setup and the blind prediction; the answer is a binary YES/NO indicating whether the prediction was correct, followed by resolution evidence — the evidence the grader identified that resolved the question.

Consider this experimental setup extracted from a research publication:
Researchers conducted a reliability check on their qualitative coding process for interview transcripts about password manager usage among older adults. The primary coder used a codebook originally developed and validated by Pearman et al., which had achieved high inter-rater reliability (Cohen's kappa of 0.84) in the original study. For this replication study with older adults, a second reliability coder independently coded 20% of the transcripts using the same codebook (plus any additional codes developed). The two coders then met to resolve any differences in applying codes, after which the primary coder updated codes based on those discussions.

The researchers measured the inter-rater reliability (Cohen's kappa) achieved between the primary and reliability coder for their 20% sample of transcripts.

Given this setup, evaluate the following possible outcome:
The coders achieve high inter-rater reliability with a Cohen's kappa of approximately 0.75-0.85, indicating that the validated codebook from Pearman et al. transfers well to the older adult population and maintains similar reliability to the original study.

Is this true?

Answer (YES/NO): YES